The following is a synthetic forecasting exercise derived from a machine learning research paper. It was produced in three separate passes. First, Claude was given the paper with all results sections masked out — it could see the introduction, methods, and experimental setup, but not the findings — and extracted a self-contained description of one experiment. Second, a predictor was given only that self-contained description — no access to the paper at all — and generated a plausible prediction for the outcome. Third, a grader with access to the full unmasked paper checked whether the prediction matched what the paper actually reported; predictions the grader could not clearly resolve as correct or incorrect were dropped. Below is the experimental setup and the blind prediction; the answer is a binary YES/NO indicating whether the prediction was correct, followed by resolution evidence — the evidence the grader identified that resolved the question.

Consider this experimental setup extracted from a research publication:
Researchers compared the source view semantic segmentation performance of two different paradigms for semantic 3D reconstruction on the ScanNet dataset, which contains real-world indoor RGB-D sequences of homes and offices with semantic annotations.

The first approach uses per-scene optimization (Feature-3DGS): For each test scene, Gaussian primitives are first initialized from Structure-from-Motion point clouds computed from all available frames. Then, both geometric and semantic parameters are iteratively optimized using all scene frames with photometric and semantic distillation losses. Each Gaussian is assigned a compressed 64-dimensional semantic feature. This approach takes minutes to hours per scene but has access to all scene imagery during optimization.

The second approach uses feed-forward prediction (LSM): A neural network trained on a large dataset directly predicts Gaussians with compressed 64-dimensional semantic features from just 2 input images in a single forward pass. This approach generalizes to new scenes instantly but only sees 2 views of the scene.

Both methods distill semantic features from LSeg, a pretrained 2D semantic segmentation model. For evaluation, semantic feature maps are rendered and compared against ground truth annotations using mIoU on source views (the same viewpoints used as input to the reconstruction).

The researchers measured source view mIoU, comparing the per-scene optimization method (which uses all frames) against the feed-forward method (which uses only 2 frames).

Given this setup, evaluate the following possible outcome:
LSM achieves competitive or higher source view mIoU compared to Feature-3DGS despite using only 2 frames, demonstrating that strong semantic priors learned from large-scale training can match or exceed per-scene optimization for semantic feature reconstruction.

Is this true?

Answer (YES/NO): YES